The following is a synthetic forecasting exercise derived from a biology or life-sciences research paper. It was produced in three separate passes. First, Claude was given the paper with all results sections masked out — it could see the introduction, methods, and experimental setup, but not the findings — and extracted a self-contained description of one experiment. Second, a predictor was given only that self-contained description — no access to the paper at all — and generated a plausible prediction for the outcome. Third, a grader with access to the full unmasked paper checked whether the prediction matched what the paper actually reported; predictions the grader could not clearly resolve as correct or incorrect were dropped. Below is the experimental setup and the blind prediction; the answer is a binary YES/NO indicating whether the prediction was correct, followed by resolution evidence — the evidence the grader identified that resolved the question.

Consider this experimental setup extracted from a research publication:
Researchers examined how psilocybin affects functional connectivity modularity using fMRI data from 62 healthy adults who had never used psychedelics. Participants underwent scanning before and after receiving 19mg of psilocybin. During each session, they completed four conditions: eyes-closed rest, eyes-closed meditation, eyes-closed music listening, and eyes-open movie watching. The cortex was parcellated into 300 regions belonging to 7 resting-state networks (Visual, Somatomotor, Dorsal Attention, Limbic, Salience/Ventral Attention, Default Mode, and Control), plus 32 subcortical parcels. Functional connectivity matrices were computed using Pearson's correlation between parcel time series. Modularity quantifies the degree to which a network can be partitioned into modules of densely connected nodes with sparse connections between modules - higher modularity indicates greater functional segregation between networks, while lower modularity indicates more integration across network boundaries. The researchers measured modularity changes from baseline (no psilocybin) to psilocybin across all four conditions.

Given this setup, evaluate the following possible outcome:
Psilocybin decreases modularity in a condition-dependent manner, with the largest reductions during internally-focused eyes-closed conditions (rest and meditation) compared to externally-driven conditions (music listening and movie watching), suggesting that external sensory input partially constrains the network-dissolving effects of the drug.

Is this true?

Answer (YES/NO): NO